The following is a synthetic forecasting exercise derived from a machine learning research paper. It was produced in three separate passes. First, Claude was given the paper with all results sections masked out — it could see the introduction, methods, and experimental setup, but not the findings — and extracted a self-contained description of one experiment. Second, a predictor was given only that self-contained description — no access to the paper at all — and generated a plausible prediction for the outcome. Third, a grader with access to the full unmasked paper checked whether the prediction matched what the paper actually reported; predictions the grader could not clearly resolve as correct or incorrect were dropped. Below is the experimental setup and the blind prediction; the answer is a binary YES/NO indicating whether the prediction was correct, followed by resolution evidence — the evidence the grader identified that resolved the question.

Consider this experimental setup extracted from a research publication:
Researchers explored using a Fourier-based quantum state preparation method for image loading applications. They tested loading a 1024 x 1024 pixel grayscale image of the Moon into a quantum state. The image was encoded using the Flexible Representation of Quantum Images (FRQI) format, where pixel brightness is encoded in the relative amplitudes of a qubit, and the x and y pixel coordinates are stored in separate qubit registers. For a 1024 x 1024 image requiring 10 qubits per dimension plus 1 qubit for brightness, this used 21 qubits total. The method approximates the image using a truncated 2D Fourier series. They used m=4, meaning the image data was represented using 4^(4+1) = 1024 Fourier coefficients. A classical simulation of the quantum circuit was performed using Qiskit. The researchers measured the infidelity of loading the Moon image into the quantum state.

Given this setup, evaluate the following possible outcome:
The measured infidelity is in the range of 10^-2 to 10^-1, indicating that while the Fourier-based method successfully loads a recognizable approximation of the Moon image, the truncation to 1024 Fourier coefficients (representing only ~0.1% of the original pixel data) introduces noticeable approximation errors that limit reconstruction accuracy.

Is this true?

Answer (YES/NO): YES